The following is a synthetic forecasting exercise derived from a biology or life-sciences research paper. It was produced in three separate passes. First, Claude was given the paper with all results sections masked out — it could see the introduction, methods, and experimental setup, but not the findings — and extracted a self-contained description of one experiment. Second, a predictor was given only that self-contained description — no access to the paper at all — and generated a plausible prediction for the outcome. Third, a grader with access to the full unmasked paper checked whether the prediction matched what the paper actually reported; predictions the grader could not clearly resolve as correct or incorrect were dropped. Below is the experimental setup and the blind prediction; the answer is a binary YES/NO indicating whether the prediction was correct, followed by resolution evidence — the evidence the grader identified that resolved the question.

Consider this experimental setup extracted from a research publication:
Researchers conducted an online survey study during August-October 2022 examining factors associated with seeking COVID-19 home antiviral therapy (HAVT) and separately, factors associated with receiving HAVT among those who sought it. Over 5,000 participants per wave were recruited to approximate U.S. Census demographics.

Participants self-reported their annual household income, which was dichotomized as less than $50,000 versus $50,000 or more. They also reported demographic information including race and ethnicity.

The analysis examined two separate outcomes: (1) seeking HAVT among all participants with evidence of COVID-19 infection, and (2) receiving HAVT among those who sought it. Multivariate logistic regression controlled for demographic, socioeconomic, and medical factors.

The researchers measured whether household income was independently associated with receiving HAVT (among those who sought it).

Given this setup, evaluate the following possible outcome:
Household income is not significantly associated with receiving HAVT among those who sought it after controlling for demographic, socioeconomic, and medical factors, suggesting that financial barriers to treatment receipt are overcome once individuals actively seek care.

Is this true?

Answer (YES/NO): YES